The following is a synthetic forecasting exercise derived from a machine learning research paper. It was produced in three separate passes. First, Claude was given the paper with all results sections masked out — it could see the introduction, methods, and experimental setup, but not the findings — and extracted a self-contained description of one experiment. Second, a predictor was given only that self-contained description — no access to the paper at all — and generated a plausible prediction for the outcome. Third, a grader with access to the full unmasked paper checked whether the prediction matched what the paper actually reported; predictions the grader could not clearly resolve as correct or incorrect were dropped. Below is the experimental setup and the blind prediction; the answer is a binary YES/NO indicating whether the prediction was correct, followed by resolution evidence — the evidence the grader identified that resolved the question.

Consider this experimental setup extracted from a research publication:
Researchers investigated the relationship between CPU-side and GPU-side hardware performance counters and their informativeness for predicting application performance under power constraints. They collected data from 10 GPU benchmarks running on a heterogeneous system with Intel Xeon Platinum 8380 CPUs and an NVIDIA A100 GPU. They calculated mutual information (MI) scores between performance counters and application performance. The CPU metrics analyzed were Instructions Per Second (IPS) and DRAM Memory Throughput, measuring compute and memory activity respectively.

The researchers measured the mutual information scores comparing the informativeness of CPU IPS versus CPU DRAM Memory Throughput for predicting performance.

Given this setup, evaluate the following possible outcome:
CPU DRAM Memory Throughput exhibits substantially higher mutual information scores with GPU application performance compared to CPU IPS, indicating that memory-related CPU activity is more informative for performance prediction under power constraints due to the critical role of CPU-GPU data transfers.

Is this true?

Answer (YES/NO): YES